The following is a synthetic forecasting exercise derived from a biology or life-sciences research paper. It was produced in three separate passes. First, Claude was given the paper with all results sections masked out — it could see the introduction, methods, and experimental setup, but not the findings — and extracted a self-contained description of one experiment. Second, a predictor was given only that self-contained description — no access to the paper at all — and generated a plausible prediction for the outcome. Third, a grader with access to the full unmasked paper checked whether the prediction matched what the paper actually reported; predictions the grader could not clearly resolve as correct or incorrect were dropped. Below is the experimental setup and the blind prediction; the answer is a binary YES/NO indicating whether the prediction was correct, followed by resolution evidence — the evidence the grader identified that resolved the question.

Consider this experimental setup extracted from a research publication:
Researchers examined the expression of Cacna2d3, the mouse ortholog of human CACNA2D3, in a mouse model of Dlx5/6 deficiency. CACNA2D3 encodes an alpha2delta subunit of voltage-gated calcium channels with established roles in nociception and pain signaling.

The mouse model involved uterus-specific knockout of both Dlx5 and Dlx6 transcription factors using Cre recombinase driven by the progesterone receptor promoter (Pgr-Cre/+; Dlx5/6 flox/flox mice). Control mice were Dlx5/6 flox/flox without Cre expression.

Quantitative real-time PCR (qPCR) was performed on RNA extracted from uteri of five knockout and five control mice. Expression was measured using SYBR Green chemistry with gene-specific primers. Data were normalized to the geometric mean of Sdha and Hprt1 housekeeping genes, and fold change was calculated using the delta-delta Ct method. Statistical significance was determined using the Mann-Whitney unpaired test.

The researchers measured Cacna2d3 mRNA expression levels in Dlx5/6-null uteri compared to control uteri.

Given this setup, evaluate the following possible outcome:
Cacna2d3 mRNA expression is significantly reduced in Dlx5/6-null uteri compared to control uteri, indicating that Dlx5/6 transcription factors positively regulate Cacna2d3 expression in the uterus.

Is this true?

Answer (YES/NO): NO